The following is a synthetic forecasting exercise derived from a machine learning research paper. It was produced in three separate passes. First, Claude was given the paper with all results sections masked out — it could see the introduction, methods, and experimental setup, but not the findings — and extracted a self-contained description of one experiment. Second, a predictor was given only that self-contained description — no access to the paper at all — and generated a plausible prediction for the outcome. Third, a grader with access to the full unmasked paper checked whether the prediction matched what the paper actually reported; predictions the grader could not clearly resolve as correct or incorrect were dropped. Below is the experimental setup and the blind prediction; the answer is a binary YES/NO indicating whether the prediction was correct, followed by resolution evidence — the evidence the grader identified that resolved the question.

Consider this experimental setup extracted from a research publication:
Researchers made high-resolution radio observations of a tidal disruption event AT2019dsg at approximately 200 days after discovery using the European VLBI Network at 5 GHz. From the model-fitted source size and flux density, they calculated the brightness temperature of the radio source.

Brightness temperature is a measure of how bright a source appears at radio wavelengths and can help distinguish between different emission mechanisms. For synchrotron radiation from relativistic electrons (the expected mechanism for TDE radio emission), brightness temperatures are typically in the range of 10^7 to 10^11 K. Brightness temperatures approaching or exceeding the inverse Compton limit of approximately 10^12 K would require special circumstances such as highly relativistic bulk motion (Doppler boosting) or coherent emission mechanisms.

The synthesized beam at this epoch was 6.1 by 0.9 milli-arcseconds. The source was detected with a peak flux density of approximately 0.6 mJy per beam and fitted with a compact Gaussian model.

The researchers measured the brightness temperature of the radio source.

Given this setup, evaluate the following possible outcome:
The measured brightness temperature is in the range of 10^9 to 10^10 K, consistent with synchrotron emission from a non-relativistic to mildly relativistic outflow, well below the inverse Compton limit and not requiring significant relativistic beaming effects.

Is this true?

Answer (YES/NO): YES